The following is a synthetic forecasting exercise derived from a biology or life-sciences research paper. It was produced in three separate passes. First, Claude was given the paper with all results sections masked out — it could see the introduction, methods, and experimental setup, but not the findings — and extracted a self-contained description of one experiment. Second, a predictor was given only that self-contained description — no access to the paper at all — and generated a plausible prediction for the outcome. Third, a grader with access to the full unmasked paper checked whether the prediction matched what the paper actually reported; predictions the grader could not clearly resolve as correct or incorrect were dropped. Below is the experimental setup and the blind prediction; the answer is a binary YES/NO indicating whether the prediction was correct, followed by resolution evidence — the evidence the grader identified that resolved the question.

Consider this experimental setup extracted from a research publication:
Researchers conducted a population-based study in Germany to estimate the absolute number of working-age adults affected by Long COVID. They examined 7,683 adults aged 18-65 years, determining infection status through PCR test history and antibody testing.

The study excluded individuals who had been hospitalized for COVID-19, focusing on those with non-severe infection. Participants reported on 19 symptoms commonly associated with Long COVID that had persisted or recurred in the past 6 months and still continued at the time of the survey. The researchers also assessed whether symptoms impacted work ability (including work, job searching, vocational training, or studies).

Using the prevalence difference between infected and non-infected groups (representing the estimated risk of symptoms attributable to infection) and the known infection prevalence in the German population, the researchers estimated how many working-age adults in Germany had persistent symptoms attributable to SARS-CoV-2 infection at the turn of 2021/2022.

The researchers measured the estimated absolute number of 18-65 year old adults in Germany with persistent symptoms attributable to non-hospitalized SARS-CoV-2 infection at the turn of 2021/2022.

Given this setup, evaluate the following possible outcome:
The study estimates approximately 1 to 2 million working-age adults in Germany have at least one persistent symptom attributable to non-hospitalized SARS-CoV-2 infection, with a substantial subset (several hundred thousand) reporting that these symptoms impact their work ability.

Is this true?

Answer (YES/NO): NO